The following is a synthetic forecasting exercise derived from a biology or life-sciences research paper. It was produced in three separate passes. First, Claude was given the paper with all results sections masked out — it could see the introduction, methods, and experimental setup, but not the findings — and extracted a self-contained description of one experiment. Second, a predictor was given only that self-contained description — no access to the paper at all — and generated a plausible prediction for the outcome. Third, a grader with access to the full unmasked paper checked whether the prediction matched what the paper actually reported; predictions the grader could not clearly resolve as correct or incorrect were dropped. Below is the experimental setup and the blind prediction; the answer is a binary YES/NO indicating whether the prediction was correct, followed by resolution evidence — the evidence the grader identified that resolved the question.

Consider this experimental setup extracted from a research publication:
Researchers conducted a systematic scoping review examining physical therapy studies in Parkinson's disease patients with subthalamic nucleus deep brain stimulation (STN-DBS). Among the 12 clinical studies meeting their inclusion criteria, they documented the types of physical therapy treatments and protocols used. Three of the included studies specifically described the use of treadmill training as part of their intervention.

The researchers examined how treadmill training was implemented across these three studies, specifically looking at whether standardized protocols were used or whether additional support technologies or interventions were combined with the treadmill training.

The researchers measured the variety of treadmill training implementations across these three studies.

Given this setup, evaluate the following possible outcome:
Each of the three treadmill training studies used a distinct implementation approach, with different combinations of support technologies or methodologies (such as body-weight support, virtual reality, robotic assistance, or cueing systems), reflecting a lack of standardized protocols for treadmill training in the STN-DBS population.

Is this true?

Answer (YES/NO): YES